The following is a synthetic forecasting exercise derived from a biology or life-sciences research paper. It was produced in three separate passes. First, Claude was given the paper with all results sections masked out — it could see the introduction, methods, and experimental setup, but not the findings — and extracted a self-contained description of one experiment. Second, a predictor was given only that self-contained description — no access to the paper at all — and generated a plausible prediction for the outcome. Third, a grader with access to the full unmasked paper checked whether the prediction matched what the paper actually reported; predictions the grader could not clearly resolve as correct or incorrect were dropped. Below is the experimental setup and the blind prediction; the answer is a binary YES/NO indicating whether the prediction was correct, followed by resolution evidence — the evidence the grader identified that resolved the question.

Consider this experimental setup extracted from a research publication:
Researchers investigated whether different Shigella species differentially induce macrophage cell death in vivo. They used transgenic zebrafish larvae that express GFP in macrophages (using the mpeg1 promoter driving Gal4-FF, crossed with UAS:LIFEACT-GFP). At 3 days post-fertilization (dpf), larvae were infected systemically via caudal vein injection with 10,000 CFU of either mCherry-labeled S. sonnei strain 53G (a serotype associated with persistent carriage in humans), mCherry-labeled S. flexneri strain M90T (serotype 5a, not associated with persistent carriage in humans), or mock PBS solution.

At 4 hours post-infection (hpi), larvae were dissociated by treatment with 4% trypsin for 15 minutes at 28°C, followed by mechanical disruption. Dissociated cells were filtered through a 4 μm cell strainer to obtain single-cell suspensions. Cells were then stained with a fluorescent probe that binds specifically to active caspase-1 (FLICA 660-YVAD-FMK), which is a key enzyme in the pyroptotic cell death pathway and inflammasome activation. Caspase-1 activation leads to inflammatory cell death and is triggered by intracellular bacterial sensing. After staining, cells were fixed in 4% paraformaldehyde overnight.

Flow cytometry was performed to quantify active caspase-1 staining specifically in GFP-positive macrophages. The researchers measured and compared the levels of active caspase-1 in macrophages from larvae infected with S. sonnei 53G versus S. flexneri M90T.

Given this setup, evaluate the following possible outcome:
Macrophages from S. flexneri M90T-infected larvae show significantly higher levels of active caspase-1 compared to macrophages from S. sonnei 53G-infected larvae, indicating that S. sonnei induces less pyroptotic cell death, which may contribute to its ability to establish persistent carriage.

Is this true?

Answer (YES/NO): YES